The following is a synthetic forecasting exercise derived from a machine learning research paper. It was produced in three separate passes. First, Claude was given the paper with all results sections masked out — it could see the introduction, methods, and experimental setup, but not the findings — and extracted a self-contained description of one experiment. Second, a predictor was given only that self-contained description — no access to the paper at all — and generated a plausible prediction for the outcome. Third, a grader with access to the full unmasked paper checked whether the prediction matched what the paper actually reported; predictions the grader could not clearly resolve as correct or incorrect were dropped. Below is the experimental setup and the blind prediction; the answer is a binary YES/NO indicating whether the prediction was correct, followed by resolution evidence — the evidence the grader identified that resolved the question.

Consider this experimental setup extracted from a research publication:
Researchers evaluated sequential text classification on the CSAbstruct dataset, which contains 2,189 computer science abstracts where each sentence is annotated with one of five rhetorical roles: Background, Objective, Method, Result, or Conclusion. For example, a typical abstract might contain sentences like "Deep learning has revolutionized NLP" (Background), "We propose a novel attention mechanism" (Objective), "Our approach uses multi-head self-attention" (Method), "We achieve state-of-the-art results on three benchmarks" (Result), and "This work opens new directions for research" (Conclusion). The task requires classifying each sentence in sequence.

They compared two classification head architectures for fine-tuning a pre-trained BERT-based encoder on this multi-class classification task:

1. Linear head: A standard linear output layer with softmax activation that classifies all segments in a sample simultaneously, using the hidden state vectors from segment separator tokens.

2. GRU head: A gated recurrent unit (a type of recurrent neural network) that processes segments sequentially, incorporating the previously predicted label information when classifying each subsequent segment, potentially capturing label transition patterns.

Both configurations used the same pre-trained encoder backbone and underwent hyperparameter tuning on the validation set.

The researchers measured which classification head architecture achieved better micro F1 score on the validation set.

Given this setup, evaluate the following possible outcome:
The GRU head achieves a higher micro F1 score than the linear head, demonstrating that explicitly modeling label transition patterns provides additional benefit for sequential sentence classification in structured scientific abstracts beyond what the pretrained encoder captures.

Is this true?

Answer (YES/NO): NO